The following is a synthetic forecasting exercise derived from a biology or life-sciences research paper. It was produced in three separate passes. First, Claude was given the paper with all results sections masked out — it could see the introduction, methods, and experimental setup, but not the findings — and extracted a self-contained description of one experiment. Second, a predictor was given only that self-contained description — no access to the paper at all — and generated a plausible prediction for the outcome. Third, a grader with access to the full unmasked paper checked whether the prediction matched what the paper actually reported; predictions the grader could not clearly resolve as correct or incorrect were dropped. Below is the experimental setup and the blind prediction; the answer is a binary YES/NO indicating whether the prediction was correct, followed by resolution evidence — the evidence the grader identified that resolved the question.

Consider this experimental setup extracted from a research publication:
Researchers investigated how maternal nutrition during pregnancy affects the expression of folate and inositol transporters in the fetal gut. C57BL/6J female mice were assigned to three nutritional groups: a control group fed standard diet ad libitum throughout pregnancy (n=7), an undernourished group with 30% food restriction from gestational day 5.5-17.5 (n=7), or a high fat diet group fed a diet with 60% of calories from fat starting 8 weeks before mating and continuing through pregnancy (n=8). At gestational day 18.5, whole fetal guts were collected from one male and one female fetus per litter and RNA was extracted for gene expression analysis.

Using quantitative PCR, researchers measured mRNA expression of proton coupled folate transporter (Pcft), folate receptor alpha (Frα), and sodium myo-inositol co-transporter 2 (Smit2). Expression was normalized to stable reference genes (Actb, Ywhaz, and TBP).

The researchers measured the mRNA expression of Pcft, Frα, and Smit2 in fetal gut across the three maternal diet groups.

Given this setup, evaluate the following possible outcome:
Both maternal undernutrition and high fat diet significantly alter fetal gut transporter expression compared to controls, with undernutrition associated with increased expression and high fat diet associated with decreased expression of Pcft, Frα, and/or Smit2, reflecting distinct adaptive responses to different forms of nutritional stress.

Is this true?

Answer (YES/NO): NO